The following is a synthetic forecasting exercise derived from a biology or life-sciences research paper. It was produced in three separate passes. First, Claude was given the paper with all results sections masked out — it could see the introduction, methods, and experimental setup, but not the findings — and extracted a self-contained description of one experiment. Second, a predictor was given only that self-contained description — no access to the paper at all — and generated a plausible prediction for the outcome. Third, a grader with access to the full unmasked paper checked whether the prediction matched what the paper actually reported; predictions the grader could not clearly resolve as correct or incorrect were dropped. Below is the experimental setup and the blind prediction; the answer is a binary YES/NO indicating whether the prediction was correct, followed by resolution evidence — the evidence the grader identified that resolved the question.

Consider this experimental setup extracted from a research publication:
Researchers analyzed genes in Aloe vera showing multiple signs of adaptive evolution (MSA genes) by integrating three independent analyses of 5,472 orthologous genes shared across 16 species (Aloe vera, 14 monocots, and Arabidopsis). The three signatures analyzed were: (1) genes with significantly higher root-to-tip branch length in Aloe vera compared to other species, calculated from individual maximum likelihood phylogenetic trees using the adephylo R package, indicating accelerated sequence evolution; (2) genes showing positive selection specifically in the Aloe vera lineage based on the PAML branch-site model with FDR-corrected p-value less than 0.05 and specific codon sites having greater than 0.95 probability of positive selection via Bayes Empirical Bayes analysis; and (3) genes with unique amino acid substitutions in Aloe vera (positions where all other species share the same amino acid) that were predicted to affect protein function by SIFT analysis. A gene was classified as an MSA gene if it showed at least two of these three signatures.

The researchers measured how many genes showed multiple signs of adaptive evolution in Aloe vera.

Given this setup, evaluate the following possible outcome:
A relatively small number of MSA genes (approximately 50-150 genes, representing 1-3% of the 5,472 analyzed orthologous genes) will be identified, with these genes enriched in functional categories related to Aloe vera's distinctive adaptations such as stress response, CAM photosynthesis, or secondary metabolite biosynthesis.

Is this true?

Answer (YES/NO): YES